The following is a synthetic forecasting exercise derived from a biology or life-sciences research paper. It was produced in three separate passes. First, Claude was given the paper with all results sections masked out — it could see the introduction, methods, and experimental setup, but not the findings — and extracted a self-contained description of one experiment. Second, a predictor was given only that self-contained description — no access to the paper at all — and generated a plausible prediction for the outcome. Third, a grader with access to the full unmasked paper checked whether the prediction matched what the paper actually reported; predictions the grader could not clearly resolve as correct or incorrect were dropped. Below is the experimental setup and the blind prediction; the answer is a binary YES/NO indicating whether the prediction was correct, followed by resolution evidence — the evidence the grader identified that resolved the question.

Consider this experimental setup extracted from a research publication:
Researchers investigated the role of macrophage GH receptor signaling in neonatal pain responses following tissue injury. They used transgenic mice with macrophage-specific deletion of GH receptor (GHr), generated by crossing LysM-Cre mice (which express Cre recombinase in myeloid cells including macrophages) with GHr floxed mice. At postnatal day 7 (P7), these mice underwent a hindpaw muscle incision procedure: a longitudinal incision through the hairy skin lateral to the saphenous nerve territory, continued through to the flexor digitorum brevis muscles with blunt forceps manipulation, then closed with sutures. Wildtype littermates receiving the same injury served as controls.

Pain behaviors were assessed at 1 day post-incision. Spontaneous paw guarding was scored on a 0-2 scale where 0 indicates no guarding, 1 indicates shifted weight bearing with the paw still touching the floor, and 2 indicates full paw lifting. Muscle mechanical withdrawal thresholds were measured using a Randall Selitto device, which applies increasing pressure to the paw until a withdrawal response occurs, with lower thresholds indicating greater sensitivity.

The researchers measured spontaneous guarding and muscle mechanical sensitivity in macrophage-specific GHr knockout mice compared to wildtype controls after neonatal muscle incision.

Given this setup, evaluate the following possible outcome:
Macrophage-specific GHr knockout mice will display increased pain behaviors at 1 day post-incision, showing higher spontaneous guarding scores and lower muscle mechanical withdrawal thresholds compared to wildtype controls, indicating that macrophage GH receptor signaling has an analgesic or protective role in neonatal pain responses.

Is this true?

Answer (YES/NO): NO